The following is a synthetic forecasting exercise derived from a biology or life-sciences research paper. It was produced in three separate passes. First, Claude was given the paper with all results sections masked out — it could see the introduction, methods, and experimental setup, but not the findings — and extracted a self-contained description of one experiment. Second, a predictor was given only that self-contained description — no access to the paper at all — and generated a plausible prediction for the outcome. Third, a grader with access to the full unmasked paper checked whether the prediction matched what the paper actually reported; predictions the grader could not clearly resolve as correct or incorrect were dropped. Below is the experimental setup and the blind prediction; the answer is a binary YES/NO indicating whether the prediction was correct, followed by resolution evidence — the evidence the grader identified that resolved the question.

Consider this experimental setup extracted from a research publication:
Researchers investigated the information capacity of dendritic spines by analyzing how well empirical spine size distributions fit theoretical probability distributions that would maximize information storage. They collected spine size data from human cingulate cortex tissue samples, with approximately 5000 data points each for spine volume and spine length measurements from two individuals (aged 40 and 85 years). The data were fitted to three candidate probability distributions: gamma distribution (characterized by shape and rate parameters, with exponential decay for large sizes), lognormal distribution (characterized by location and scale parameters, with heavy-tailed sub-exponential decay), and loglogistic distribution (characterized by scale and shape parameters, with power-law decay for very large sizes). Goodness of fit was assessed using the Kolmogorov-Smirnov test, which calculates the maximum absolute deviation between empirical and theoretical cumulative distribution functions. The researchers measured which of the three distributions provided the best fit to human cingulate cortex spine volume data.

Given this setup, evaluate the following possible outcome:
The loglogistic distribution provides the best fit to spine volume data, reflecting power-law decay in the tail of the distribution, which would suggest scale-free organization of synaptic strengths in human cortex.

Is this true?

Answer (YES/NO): NO